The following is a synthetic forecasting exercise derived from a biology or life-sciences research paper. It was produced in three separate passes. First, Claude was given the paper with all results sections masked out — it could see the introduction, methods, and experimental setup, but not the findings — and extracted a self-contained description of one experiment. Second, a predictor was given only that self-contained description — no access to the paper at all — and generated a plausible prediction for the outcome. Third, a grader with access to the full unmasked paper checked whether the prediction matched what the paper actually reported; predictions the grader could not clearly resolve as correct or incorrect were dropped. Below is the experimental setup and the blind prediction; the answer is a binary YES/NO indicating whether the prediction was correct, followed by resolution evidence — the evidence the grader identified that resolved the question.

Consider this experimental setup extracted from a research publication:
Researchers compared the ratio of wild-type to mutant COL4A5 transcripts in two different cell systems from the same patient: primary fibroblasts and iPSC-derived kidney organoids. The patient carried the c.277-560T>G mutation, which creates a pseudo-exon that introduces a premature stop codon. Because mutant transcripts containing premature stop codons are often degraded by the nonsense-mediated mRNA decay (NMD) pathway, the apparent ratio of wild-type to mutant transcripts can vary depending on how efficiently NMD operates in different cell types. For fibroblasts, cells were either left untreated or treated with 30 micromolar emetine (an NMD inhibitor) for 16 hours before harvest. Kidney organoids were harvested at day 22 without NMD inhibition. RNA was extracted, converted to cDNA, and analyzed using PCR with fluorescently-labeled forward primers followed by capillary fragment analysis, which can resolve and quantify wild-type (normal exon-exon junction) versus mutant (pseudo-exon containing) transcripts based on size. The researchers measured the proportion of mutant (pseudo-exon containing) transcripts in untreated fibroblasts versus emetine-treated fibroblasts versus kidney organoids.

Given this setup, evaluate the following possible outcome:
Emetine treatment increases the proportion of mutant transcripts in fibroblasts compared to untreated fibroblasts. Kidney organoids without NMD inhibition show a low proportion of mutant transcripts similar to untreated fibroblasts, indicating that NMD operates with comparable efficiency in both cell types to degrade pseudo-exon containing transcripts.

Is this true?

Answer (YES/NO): NO